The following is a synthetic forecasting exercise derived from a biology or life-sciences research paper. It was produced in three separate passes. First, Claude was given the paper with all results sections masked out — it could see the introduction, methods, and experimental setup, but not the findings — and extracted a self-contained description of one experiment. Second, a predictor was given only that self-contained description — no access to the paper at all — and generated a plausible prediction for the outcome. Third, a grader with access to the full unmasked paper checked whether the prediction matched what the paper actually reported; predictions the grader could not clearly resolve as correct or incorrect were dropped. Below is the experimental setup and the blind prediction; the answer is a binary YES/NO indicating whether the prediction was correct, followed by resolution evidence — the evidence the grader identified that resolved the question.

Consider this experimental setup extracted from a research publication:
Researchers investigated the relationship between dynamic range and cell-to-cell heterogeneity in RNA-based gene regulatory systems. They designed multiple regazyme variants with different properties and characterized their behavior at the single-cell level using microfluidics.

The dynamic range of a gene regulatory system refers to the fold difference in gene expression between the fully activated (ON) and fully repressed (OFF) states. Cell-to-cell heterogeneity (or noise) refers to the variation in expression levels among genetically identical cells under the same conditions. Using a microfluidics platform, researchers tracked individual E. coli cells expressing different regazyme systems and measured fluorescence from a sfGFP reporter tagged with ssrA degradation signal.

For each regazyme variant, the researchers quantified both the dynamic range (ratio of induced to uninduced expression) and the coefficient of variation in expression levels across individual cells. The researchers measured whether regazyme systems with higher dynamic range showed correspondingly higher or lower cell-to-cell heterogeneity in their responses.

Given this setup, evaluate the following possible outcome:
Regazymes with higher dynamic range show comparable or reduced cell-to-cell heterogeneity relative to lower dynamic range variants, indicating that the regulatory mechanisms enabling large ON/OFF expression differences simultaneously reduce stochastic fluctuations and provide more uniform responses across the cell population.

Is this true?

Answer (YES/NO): NO